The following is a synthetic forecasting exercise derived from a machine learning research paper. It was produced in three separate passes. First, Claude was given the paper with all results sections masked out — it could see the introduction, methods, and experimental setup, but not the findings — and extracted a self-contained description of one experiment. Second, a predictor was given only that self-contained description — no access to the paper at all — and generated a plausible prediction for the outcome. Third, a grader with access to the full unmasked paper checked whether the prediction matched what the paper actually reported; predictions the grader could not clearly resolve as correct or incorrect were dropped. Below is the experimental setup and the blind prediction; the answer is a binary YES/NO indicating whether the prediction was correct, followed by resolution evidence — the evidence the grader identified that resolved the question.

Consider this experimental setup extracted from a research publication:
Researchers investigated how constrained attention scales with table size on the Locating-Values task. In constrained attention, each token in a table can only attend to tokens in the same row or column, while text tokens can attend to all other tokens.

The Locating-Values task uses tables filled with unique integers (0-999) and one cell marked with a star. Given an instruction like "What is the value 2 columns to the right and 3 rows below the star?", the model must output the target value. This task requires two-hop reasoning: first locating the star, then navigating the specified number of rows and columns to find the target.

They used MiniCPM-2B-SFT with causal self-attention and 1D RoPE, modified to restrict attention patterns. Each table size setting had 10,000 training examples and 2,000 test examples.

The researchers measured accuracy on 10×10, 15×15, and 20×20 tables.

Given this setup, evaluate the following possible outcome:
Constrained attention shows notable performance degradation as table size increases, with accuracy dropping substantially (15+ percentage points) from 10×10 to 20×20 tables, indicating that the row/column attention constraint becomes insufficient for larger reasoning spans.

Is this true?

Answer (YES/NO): YES